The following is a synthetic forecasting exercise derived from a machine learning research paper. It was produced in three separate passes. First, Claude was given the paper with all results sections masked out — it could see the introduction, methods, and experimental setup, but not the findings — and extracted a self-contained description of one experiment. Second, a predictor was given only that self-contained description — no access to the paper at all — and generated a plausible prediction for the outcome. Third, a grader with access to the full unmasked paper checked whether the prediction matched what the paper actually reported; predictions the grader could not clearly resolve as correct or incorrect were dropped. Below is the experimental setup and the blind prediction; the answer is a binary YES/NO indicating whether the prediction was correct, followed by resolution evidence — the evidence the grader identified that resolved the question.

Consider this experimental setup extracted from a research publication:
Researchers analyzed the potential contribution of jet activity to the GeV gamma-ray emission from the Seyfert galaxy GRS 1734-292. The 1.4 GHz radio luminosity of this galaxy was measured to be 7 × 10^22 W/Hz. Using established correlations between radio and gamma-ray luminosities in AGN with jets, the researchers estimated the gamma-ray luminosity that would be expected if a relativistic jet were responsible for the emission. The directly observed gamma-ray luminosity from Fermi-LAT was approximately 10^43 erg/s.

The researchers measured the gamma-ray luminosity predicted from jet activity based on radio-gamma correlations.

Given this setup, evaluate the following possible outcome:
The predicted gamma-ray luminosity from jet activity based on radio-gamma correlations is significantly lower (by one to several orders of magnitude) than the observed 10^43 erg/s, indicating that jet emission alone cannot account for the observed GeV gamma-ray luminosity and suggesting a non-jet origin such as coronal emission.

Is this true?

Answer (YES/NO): YES